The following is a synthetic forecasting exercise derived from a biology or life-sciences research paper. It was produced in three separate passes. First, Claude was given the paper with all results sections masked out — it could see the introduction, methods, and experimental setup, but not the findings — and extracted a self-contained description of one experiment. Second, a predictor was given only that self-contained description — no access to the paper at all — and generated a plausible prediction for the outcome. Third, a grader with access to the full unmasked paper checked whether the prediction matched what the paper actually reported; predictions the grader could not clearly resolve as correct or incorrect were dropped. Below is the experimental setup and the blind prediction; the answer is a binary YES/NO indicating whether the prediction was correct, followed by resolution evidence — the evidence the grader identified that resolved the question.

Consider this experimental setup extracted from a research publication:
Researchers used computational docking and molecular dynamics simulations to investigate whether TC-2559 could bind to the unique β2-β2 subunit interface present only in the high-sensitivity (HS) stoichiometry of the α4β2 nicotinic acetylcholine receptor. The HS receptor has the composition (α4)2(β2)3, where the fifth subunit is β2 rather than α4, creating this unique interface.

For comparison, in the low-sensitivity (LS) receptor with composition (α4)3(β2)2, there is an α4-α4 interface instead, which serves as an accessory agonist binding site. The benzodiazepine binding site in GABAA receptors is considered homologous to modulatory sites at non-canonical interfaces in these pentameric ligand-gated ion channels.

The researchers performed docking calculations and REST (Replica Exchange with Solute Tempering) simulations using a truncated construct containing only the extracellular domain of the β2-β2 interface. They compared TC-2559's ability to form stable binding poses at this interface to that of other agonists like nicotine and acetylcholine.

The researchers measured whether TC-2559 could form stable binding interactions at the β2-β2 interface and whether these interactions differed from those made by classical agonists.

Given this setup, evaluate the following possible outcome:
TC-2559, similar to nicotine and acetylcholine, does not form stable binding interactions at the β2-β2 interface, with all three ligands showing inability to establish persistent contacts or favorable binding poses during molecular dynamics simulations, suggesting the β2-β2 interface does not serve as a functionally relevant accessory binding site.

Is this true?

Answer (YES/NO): NO